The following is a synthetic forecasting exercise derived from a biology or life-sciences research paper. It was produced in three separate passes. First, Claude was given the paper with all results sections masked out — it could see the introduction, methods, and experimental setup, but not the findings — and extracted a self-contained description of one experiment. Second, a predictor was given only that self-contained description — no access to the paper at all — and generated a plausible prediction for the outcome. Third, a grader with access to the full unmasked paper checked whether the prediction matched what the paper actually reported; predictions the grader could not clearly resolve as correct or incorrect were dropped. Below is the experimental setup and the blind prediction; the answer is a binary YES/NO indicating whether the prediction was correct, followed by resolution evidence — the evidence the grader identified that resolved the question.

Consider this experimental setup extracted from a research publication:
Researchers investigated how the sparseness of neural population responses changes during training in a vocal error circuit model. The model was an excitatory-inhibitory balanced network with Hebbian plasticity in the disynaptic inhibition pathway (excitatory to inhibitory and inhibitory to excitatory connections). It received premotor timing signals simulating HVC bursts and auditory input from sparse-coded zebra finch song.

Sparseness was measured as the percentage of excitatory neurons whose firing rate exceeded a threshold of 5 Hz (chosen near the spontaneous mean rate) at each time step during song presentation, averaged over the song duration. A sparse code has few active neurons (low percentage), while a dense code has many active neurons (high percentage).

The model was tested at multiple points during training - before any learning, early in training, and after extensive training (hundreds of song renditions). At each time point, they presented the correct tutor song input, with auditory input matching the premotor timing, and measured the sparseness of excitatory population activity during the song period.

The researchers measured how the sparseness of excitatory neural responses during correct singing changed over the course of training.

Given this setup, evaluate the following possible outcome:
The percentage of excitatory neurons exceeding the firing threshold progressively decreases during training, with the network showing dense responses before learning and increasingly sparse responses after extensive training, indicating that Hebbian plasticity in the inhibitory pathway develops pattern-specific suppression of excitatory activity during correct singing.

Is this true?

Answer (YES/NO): YES